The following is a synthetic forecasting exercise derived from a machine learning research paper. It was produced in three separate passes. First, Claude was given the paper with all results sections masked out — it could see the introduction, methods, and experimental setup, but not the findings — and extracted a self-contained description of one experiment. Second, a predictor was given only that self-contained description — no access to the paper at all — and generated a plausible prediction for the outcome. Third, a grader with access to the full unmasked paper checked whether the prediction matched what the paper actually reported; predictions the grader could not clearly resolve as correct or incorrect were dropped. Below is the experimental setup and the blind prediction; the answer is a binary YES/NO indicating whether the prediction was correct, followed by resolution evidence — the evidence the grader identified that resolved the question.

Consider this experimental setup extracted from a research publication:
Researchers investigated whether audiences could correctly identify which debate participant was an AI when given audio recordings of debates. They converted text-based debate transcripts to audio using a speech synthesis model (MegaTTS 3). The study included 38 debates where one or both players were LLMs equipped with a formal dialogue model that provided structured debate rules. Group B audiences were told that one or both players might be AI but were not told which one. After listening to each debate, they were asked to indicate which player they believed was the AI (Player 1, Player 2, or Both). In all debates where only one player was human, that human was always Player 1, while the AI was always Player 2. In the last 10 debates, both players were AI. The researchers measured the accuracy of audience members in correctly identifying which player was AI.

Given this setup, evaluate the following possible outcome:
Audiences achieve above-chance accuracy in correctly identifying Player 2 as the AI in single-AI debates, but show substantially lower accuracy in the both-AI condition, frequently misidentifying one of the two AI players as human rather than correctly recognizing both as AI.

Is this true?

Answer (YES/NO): NO